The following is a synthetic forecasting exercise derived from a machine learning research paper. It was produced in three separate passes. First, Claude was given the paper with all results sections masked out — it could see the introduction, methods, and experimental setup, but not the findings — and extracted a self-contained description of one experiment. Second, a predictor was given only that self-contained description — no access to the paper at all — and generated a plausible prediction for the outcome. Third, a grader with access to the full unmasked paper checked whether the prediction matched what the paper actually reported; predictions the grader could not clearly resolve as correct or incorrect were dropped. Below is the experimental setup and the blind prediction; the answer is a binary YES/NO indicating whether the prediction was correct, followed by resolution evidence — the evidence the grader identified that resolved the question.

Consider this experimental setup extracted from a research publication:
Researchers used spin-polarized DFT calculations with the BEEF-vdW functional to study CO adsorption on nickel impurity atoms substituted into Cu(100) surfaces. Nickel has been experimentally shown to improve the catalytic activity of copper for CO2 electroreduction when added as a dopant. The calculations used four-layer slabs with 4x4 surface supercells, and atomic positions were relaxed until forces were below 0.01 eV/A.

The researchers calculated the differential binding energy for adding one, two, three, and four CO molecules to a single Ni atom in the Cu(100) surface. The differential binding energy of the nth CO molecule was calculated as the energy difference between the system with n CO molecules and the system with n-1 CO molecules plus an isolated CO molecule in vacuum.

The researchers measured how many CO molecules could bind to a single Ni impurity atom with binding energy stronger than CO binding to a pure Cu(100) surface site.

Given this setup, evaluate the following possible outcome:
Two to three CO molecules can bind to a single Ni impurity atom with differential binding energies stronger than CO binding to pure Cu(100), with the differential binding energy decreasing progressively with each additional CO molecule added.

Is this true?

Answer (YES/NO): NO